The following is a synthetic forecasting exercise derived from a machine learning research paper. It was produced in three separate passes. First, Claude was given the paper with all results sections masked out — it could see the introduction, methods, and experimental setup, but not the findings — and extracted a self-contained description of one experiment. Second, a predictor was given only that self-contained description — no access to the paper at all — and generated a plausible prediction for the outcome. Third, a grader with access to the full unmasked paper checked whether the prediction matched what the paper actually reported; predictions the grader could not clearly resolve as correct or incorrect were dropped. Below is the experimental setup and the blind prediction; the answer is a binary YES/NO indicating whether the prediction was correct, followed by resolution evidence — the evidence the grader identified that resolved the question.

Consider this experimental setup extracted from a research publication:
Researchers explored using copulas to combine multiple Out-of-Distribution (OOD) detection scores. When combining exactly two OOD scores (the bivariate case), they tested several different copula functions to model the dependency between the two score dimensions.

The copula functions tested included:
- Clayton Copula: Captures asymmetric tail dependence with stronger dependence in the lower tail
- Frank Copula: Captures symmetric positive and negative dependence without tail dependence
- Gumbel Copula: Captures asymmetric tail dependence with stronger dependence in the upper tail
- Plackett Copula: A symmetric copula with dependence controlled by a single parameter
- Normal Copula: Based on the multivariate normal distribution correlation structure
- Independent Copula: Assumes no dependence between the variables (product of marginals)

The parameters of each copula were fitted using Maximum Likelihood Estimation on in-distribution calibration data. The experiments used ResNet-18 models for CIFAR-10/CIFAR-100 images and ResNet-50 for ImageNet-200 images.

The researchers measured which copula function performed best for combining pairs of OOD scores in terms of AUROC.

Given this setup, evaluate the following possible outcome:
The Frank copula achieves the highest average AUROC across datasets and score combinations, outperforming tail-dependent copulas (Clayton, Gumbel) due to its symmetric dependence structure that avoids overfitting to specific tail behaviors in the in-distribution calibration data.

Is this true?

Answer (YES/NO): YES